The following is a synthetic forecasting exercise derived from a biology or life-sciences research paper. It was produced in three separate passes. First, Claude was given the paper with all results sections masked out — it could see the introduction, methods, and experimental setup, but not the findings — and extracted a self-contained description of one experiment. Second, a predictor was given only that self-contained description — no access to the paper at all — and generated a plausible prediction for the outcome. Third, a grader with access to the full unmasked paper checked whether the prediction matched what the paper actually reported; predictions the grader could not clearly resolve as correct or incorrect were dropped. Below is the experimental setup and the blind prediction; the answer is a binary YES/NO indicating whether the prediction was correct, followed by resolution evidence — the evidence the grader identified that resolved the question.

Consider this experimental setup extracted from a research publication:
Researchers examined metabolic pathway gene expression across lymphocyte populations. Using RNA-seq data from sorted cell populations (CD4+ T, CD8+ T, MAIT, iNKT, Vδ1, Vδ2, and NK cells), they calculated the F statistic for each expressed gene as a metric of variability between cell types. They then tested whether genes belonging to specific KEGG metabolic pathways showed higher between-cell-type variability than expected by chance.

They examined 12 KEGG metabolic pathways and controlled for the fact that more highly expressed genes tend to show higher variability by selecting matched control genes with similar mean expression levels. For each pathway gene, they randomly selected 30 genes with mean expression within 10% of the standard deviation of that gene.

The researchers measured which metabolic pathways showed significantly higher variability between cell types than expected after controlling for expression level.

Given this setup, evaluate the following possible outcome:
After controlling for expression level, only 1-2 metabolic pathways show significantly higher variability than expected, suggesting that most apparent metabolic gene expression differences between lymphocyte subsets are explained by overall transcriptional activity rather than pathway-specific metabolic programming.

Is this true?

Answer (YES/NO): YES